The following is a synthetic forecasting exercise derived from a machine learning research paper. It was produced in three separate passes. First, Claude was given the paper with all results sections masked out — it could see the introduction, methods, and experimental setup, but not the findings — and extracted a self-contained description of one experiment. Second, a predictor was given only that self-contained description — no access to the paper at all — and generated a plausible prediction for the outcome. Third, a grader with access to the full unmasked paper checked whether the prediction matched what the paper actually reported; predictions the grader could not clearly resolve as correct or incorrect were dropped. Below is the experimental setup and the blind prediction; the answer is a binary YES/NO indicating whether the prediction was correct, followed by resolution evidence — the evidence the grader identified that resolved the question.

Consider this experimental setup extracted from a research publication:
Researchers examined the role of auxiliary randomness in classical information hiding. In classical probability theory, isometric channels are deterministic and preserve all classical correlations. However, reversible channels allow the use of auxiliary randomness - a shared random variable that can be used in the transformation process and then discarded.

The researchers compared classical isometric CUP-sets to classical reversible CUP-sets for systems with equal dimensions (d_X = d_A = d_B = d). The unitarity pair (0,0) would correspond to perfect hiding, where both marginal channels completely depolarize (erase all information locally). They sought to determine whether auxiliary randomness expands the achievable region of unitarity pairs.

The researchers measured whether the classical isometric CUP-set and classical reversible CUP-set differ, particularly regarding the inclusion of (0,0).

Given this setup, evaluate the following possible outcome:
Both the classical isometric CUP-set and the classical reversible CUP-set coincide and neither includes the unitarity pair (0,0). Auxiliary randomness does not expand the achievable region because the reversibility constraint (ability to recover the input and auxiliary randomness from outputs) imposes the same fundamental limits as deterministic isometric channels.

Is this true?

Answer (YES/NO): NO